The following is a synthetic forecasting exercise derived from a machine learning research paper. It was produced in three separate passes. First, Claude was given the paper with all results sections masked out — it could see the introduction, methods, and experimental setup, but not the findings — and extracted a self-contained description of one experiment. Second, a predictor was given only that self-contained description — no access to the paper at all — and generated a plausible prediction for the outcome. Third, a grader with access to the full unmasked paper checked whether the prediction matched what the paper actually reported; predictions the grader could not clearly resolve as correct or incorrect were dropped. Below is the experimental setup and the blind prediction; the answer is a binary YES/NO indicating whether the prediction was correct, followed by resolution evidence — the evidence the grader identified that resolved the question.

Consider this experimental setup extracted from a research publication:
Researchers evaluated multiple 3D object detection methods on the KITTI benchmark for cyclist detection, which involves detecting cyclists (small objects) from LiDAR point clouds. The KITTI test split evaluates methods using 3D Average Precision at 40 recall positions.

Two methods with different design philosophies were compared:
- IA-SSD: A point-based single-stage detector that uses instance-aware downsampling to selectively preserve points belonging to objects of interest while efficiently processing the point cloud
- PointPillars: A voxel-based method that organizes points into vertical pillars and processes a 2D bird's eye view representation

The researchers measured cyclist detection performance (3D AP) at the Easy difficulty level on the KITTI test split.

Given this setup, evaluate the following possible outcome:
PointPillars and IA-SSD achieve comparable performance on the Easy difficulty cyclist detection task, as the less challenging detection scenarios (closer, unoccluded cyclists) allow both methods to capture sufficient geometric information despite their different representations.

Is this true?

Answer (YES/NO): YES